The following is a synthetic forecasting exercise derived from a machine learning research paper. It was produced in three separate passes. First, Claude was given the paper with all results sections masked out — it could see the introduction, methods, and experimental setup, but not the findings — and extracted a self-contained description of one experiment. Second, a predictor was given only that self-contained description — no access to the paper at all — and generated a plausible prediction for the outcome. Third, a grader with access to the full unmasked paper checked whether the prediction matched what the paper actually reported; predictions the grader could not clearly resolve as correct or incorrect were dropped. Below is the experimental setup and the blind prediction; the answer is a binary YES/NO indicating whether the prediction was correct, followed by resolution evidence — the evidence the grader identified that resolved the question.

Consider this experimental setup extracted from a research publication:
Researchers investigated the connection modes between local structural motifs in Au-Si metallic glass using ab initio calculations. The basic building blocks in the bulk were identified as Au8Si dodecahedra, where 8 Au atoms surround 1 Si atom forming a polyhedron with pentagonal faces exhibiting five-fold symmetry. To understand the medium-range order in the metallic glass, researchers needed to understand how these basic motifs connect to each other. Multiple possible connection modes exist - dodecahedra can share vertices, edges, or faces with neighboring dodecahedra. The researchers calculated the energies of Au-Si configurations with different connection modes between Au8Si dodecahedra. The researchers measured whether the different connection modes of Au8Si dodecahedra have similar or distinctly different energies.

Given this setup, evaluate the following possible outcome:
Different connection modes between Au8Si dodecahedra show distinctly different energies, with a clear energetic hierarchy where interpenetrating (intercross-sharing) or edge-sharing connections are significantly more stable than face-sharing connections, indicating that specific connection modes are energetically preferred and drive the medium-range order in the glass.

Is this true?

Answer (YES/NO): NO